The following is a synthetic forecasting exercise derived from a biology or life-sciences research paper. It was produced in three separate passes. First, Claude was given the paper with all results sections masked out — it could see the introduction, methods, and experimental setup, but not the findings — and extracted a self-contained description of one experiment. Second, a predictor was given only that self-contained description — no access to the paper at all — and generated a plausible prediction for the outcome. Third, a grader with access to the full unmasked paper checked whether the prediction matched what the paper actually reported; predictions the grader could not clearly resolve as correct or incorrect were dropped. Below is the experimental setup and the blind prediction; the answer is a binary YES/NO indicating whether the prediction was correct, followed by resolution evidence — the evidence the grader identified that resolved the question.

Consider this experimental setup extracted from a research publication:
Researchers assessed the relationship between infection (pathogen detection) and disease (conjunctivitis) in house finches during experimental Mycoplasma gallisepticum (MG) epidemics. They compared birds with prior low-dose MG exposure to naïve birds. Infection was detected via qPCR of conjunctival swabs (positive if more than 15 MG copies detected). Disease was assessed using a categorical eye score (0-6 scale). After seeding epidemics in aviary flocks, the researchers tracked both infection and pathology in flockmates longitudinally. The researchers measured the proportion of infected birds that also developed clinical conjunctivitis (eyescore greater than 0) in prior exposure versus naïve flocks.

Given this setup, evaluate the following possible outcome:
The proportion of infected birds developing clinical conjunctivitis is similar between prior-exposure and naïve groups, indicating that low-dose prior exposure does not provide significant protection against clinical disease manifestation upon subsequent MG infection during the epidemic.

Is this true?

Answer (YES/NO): NO